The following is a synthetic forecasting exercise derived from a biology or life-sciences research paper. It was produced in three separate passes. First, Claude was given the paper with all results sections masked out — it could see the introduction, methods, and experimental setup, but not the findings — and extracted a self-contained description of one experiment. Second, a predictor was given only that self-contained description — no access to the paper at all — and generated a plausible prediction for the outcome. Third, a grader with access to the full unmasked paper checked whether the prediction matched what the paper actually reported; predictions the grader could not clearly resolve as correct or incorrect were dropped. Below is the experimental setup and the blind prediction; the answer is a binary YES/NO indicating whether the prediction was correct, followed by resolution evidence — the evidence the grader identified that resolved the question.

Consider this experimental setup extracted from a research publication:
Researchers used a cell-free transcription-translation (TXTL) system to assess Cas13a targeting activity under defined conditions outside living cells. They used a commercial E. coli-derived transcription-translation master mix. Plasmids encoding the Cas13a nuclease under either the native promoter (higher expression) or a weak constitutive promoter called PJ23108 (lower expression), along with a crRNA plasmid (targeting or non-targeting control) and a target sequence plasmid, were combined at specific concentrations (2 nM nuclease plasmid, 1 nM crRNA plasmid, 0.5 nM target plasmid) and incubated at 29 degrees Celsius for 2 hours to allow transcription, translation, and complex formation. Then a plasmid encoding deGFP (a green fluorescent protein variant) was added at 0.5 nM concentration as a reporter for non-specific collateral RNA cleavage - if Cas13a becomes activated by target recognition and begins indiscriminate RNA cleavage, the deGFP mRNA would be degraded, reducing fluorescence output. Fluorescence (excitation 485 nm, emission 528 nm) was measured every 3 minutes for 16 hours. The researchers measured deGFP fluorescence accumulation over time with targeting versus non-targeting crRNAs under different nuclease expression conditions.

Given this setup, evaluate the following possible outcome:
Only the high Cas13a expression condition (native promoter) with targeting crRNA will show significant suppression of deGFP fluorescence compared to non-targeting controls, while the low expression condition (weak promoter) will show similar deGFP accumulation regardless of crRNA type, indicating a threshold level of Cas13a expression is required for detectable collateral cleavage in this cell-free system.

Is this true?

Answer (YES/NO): NO